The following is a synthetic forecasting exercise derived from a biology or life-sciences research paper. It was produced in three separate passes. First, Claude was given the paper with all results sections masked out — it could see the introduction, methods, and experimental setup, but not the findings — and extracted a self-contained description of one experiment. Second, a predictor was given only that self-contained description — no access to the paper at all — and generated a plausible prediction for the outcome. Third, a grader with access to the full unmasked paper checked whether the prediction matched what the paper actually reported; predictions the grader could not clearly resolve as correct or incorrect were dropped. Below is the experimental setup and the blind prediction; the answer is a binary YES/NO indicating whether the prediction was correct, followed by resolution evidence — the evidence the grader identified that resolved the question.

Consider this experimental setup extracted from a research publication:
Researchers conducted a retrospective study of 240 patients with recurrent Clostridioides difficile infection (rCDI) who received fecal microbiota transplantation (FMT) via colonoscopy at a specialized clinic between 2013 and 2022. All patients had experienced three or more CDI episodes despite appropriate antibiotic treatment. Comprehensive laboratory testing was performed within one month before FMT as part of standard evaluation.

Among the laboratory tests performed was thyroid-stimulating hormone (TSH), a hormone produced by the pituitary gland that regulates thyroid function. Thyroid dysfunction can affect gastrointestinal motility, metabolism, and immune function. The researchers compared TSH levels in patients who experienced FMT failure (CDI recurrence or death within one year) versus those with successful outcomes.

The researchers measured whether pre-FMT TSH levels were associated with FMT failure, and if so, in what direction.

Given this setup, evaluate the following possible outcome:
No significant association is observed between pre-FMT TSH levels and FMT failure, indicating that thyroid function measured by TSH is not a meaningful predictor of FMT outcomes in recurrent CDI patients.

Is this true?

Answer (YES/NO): NO